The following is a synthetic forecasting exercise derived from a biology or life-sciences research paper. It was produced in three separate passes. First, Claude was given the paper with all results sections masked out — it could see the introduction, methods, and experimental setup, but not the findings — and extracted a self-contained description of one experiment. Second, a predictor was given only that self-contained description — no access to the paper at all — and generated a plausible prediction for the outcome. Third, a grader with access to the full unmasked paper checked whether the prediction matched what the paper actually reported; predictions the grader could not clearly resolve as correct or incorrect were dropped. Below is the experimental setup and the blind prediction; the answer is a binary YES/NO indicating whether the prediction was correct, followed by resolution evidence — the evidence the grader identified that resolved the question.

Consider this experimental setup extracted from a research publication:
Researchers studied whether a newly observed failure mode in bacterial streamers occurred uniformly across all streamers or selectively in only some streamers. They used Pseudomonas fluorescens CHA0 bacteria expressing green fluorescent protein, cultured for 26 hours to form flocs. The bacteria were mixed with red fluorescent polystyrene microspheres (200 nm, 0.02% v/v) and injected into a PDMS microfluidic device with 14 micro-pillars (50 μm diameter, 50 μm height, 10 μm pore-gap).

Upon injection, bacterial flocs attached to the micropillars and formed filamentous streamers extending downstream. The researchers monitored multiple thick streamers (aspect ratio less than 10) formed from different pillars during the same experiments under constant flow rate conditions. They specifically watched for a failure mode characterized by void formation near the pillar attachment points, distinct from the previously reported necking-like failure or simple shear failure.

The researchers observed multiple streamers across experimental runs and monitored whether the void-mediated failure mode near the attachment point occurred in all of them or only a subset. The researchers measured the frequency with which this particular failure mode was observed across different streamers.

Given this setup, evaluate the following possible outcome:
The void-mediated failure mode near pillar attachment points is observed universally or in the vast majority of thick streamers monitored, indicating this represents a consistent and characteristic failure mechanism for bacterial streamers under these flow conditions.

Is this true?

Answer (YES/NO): NO